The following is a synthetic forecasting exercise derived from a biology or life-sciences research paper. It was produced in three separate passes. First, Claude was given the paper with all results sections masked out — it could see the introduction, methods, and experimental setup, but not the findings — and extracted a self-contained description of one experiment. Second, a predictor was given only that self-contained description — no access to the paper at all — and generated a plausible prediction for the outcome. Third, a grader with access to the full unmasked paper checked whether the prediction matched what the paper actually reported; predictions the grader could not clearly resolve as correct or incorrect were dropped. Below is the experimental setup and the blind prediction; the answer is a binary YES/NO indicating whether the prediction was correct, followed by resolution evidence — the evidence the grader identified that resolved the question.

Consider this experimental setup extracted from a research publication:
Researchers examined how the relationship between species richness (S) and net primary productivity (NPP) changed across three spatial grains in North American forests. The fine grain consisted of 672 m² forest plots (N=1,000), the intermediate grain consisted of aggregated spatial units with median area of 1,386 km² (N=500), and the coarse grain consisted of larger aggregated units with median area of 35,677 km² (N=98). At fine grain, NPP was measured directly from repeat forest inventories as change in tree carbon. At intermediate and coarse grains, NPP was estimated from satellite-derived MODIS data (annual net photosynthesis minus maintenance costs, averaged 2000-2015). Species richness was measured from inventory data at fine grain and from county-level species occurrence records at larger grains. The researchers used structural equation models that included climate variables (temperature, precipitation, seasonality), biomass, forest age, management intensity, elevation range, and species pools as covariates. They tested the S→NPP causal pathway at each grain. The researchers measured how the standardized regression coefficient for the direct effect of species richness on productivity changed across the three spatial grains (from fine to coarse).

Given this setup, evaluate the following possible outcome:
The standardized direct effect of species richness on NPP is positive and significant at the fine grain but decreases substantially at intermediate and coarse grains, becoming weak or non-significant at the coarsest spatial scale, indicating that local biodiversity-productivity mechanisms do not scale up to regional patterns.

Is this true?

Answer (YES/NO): NO